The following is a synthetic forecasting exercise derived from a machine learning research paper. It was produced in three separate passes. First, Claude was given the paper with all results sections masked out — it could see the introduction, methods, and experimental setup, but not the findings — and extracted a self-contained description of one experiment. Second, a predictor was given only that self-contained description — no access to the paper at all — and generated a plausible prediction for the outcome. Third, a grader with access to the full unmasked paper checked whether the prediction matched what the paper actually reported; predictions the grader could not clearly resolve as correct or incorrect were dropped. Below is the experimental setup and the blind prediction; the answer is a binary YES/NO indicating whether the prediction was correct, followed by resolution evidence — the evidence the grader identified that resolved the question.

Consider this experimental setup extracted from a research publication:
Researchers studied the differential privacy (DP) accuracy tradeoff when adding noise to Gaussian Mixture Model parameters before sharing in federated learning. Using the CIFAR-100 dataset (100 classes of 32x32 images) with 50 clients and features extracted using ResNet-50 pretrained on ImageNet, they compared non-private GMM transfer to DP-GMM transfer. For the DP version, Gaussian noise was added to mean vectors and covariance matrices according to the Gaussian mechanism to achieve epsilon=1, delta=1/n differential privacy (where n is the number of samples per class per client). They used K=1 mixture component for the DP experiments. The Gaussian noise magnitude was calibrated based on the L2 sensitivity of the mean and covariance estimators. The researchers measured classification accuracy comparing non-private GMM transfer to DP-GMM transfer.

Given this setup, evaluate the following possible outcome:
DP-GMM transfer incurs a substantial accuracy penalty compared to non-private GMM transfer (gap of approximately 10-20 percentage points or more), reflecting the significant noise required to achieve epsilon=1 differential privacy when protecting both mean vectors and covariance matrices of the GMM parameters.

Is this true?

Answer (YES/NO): NO